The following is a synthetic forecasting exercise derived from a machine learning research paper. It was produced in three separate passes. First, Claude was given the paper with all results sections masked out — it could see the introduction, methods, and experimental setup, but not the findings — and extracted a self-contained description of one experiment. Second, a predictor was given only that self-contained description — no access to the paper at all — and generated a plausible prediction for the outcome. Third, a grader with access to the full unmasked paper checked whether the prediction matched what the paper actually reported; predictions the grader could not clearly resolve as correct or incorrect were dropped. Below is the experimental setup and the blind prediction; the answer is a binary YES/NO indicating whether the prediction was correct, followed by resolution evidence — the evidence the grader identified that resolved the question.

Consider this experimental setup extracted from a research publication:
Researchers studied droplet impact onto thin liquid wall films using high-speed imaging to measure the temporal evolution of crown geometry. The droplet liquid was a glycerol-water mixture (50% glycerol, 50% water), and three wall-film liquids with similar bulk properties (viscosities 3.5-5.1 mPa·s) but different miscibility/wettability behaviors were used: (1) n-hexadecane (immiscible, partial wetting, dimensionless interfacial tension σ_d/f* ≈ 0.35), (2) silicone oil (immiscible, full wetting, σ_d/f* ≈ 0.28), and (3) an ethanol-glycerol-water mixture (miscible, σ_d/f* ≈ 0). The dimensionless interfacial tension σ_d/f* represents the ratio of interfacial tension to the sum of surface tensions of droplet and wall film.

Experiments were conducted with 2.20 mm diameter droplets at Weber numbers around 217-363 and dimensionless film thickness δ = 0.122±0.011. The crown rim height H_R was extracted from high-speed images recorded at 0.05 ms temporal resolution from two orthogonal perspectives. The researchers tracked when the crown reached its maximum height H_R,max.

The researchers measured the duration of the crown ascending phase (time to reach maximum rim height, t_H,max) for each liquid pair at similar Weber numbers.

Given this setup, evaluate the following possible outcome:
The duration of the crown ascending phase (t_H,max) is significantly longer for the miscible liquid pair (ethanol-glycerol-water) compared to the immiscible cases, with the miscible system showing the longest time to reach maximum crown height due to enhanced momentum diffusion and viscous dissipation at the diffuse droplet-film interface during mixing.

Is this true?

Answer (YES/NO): NO